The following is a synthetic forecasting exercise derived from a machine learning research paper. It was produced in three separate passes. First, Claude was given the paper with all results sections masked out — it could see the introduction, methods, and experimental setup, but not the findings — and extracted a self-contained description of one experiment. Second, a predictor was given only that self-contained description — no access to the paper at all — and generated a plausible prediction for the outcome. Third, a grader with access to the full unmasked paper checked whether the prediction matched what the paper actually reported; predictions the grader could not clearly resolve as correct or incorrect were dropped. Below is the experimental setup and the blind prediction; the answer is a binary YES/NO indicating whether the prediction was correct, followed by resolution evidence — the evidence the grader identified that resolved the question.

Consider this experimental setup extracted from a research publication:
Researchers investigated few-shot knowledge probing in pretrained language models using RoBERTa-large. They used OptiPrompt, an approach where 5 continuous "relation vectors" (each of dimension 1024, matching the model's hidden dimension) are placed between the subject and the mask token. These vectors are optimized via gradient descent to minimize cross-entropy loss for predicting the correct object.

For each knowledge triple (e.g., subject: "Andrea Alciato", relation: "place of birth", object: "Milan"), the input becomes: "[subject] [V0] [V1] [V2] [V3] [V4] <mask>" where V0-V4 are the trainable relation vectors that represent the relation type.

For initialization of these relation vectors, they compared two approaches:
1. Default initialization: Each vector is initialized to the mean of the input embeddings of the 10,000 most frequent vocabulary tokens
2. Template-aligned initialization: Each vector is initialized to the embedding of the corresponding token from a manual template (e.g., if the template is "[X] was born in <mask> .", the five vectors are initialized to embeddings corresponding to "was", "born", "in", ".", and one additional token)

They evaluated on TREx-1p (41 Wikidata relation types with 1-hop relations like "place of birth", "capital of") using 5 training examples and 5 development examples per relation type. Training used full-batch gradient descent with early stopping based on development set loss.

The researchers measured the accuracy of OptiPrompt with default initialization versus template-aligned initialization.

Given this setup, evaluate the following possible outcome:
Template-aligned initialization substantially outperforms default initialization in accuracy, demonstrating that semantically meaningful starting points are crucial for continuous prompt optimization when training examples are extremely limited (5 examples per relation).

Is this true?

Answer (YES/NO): YES